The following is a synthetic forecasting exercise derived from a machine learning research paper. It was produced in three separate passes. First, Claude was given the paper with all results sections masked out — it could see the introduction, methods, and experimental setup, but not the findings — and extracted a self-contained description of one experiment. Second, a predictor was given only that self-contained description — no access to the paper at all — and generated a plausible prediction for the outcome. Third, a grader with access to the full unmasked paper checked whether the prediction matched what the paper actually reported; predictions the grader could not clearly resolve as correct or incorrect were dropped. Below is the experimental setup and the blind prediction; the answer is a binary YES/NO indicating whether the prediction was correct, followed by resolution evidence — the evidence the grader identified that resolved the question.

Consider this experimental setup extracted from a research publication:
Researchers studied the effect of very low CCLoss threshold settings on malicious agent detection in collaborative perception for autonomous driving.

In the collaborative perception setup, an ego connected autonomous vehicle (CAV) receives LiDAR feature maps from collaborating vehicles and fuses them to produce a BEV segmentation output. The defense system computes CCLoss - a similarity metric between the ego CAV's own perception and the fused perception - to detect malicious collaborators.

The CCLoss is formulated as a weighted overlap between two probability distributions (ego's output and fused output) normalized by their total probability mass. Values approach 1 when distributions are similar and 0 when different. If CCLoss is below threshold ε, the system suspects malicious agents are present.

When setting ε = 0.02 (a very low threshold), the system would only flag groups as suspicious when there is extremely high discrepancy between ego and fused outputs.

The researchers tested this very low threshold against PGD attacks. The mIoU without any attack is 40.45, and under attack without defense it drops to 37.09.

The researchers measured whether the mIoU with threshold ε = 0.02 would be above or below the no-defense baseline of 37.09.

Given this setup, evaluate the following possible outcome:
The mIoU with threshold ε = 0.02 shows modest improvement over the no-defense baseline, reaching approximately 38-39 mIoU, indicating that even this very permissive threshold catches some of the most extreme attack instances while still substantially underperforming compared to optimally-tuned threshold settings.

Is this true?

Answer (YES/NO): NO